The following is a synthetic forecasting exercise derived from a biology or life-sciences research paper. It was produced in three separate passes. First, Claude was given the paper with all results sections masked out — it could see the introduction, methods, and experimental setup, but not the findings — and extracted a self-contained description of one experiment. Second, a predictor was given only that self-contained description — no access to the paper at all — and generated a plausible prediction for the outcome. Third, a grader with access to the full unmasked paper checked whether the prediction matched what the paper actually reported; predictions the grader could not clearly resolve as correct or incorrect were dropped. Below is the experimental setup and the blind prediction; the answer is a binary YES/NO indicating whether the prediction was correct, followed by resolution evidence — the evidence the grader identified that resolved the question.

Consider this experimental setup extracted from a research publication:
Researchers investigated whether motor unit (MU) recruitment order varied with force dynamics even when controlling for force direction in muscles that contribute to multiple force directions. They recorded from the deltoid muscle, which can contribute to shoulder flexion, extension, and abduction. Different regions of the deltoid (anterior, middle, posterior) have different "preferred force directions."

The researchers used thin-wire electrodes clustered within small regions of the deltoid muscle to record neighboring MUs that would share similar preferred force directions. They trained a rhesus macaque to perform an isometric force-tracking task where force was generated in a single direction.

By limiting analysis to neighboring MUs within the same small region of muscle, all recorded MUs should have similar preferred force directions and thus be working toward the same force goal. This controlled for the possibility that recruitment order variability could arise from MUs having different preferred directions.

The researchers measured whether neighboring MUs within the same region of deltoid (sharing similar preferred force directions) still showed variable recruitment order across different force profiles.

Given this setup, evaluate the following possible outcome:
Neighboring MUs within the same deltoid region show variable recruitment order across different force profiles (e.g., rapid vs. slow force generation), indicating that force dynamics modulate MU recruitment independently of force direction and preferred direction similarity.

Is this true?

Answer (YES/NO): YES